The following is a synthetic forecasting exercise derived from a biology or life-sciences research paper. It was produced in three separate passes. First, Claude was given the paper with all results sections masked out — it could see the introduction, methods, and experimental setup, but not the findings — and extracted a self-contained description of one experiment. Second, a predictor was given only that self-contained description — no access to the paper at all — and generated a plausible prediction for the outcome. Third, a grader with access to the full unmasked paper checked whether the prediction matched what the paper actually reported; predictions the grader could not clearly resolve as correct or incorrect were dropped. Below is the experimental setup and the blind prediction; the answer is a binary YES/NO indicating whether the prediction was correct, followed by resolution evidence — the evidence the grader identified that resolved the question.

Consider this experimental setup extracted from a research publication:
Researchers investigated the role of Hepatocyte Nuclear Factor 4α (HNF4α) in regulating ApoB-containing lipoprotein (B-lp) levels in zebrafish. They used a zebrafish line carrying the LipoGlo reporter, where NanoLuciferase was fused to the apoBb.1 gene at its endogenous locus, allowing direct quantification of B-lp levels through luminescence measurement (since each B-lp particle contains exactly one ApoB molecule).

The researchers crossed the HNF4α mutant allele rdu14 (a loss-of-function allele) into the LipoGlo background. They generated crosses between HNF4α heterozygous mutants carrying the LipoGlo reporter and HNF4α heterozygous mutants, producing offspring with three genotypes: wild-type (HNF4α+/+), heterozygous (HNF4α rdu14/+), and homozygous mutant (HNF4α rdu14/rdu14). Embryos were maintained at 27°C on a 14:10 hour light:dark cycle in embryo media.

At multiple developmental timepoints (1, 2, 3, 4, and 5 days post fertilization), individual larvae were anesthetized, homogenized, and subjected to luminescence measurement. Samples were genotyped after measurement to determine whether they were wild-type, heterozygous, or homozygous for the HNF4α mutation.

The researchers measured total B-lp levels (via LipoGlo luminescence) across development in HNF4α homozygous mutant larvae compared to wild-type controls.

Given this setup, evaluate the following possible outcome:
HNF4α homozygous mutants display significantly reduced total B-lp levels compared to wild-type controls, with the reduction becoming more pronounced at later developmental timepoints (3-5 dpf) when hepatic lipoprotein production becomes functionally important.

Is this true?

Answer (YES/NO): NO